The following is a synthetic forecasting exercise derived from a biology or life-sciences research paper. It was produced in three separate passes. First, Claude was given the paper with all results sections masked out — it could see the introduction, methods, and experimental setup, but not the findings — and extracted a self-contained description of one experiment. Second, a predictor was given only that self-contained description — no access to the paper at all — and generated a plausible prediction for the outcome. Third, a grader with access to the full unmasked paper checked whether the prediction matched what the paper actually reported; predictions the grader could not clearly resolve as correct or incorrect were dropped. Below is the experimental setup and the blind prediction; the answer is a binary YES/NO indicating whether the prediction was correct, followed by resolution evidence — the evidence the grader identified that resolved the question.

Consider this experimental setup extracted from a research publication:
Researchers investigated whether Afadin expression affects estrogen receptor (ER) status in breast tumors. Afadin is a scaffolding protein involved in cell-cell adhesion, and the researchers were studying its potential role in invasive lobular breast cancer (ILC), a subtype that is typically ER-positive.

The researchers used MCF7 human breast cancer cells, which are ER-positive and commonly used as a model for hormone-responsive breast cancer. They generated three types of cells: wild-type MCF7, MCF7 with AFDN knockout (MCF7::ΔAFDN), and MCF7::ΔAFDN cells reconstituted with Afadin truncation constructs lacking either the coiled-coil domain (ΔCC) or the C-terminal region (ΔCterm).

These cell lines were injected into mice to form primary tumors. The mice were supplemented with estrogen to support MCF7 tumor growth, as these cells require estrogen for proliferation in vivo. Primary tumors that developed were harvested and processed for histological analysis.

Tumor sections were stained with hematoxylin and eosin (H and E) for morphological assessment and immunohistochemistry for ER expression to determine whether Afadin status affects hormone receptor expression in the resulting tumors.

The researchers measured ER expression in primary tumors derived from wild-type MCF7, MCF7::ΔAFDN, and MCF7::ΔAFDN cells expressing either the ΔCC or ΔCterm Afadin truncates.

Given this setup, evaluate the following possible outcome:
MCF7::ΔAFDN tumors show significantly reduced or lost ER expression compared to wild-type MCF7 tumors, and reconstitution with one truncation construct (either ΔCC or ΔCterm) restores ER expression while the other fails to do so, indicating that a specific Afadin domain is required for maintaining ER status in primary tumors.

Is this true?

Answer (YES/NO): NO